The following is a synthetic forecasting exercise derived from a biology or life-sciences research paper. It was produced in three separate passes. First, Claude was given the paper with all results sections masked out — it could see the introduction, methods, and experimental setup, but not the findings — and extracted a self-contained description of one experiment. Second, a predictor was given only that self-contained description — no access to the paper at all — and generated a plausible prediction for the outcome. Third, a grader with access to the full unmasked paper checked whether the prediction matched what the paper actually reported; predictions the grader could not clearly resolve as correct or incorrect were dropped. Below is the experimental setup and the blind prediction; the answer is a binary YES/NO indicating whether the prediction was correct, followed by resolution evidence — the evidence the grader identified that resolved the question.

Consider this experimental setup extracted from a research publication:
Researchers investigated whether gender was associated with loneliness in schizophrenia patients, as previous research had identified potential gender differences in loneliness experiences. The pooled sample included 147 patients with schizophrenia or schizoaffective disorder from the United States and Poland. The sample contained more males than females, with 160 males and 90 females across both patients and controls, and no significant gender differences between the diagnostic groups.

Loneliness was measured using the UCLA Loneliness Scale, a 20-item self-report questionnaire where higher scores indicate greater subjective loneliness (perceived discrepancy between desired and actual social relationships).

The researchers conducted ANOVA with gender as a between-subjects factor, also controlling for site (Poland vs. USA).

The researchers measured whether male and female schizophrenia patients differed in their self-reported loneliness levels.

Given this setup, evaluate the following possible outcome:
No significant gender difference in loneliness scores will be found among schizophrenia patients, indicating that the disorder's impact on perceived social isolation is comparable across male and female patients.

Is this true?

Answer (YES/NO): YES